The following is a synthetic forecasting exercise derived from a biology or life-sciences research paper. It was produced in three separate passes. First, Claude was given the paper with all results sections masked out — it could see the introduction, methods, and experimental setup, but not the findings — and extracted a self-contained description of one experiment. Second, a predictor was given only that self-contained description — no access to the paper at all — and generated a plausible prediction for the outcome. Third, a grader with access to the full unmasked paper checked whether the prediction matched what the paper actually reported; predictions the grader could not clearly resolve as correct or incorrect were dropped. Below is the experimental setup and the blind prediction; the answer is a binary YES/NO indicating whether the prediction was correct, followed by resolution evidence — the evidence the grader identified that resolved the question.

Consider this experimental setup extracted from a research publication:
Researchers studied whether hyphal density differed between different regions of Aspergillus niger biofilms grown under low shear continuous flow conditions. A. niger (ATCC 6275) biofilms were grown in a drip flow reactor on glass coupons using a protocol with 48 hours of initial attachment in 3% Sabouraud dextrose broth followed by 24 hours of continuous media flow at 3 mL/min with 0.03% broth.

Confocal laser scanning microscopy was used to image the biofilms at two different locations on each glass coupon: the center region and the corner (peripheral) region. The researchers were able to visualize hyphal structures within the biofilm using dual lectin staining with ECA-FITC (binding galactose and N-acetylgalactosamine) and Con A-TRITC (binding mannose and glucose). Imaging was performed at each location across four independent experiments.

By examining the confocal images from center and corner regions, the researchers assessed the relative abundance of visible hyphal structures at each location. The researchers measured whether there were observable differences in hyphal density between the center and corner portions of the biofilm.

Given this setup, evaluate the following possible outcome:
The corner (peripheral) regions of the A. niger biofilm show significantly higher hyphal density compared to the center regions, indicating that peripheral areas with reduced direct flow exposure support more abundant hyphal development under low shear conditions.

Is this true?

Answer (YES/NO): NO